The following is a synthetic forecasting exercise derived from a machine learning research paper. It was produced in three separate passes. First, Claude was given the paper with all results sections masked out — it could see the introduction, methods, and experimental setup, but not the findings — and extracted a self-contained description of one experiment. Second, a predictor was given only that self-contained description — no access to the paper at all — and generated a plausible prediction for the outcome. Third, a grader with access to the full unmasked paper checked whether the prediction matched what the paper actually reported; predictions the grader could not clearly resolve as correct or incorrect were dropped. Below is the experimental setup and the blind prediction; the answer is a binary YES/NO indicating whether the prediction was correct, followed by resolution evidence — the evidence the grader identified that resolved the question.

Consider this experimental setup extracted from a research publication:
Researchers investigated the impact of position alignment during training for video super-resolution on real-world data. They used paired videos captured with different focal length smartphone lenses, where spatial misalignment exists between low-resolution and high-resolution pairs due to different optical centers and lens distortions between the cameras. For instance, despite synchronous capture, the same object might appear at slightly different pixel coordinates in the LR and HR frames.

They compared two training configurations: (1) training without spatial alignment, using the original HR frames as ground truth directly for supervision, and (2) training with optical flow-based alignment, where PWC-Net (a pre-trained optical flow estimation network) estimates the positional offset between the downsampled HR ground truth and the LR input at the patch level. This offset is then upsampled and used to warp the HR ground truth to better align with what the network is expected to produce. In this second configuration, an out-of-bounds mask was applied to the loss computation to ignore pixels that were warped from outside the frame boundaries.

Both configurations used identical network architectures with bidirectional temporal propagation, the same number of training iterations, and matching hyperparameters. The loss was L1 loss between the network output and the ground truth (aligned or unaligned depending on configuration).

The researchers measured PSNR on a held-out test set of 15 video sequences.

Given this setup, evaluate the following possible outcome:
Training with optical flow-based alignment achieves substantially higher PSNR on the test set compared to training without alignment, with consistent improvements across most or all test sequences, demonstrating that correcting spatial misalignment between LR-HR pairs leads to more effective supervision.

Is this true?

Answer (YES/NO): NO